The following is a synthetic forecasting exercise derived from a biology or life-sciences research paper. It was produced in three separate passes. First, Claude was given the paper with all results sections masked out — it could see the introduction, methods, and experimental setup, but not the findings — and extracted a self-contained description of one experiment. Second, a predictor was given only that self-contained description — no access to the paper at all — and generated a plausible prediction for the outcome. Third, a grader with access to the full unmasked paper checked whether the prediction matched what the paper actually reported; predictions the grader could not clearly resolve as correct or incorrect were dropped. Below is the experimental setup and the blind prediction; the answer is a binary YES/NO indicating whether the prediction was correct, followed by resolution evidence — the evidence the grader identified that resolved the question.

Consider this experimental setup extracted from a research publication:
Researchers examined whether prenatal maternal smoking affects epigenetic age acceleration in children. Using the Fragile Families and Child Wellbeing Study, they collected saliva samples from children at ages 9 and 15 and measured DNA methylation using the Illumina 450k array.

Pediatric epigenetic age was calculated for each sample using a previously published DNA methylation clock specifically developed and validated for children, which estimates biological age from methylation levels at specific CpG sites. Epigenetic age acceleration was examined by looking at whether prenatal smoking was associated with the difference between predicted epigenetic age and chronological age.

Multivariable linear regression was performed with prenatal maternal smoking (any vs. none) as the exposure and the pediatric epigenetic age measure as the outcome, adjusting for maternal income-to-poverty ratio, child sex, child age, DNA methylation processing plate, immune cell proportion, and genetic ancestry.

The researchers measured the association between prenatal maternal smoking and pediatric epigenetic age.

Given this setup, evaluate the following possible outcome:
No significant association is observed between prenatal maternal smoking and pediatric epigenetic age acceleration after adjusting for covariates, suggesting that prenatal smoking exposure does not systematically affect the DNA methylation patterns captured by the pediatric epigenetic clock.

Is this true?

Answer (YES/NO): YES